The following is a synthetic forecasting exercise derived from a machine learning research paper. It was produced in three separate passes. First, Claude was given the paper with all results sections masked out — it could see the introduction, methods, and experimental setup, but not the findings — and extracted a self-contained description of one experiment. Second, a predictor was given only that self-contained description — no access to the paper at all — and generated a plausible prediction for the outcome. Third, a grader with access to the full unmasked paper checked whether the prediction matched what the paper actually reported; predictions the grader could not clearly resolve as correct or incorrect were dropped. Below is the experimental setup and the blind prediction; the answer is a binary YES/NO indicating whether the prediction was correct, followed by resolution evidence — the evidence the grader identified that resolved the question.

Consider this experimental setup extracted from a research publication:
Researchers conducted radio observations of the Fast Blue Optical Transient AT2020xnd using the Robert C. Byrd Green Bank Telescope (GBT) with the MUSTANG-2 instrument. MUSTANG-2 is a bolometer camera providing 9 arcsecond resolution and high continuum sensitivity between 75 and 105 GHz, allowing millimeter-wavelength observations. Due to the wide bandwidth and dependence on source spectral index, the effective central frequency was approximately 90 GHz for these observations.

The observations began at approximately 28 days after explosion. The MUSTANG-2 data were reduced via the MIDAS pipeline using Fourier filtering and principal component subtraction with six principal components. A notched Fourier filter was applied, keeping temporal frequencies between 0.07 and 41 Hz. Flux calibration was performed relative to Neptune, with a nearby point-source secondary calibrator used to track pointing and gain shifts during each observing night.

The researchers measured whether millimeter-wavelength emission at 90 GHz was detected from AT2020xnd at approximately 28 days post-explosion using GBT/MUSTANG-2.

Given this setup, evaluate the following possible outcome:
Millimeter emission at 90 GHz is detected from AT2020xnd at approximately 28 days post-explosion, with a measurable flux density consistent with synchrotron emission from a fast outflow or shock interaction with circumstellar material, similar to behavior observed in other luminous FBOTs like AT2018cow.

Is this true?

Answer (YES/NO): YES